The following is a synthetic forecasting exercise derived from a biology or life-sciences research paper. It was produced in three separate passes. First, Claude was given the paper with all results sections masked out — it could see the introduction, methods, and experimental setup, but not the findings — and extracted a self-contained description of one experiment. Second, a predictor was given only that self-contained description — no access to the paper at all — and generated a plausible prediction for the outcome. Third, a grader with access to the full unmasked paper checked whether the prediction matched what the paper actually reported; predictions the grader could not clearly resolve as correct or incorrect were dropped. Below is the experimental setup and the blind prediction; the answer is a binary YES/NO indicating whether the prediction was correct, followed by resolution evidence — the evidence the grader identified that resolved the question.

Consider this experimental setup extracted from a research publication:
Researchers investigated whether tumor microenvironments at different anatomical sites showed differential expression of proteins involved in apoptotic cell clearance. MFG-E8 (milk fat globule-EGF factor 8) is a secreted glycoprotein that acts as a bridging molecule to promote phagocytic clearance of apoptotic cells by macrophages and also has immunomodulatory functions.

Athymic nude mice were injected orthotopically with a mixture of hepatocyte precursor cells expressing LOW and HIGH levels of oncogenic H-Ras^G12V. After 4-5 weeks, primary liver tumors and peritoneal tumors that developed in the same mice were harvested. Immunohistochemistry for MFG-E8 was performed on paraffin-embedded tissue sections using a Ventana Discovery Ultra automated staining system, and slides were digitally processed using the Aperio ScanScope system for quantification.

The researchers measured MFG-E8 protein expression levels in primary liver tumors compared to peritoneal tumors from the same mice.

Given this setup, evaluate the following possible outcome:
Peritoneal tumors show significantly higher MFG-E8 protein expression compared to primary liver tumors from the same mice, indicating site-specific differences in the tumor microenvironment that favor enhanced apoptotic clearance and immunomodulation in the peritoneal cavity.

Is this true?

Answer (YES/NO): NO